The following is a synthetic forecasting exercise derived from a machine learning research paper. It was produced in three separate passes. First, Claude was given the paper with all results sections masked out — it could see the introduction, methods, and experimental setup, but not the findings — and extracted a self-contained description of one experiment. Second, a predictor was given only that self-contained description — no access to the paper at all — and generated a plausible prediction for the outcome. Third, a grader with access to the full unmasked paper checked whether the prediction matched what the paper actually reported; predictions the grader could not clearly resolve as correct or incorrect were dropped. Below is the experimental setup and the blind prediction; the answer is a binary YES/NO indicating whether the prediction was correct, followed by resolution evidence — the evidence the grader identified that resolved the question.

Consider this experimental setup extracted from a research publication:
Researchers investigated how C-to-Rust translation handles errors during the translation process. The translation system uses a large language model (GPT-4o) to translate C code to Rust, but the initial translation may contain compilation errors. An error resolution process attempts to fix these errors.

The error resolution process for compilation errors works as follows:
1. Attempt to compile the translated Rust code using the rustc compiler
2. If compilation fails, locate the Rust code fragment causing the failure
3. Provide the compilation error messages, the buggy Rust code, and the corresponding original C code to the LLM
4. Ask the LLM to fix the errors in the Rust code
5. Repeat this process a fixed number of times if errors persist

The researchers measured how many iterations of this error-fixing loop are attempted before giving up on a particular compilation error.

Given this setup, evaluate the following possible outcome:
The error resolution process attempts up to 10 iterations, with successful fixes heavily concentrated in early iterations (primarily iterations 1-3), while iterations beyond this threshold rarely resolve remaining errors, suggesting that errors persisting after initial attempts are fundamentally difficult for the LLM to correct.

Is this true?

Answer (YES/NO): NO